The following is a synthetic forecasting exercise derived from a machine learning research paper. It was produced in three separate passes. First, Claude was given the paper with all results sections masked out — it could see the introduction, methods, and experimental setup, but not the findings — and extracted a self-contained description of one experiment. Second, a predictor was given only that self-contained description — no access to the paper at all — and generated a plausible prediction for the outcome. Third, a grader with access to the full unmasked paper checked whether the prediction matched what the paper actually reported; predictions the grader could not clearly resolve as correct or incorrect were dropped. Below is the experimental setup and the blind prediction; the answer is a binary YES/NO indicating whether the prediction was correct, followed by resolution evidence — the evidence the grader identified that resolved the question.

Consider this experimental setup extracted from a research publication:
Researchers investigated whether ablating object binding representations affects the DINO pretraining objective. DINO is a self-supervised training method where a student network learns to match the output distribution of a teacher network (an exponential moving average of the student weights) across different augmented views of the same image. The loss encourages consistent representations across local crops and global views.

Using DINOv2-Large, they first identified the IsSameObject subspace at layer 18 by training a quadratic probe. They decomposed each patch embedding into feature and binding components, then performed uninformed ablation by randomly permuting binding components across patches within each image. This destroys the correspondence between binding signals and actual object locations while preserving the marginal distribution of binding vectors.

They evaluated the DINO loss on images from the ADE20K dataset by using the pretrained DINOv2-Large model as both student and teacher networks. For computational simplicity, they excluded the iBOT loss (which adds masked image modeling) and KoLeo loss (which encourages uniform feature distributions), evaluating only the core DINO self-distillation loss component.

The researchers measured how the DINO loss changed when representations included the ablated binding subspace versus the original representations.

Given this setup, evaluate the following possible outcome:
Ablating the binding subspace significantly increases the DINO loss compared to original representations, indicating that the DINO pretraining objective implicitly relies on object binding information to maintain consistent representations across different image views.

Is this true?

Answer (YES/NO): YES